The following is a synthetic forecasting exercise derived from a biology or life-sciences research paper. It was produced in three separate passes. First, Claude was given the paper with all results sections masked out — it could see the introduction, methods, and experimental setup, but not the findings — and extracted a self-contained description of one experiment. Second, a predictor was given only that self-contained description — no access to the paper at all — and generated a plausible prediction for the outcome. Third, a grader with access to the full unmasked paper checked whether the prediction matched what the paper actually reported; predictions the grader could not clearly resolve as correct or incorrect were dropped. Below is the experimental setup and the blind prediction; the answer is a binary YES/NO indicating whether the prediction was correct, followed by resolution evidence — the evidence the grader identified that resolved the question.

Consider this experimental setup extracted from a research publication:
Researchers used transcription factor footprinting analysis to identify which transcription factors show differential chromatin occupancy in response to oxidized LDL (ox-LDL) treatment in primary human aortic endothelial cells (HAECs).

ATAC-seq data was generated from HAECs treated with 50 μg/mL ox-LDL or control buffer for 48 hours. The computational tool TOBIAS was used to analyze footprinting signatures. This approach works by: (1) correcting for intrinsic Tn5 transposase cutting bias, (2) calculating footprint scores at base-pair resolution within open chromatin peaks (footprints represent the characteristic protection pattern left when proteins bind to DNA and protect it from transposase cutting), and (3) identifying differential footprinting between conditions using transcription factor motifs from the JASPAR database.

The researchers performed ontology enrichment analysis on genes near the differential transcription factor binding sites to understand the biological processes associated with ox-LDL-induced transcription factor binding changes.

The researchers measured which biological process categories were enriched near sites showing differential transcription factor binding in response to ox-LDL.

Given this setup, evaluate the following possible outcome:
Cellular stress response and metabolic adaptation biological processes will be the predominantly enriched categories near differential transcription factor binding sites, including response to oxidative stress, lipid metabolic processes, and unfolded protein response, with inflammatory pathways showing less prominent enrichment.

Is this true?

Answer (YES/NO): NO